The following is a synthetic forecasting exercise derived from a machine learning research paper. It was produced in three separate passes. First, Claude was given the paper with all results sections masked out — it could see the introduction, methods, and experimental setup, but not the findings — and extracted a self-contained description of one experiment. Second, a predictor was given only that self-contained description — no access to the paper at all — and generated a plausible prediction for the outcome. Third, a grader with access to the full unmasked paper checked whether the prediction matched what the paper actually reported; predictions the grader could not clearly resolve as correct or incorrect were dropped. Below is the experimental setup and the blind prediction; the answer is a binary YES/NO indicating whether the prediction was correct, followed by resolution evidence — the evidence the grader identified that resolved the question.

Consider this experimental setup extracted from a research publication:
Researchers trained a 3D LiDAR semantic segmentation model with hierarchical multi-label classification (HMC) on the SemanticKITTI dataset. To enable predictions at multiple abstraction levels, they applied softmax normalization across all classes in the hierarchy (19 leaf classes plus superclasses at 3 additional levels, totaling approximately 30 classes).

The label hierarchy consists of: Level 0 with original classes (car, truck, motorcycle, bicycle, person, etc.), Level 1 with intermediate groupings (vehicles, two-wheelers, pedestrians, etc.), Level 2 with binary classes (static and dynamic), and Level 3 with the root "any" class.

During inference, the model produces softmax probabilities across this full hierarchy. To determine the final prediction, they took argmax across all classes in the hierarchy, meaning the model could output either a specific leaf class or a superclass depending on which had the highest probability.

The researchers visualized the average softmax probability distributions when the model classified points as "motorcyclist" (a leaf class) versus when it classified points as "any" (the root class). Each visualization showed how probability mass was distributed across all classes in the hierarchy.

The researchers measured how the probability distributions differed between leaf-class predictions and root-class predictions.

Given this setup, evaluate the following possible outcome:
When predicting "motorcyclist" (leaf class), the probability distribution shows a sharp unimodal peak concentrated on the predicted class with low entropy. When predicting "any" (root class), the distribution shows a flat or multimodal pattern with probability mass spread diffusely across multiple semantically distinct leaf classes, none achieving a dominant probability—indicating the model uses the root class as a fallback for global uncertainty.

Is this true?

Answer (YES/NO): YES